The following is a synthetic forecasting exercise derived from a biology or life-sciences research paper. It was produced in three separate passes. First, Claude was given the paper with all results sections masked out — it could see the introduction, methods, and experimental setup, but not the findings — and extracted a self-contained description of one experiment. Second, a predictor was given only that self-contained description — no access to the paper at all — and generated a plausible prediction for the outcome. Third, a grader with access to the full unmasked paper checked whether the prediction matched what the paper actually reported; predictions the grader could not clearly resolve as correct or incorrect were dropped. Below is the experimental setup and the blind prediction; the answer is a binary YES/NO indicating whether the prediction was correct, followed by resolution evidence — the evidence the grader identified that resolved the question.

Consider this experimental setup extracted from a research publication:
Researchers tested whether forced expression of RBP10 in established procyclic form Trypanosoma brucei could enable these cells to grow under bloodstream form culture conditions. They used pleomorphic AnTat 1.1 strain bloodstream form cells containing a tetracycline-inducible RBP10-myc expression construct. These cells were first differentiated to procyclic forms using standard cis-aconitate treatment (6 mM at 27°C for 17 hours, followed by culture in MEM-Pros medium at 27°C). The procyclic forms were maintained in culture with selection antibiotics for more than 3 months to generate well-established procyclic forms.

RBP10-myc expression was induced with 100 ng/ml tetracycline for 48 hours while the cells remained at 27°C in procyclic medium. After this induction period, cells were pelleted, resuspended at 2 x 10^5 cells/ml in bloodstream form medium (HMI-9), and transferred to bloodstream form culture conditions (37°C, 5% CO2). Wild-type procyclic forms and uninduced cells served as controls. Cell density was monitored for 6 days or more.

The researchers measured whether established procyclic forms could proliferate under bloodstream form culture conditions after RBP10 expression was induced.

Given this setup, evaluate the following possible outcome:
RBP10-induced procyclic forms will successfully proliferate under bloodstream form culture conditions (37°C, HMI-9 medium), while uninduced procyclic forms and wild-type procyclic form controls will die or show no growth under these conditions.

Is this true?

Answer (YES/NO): YES